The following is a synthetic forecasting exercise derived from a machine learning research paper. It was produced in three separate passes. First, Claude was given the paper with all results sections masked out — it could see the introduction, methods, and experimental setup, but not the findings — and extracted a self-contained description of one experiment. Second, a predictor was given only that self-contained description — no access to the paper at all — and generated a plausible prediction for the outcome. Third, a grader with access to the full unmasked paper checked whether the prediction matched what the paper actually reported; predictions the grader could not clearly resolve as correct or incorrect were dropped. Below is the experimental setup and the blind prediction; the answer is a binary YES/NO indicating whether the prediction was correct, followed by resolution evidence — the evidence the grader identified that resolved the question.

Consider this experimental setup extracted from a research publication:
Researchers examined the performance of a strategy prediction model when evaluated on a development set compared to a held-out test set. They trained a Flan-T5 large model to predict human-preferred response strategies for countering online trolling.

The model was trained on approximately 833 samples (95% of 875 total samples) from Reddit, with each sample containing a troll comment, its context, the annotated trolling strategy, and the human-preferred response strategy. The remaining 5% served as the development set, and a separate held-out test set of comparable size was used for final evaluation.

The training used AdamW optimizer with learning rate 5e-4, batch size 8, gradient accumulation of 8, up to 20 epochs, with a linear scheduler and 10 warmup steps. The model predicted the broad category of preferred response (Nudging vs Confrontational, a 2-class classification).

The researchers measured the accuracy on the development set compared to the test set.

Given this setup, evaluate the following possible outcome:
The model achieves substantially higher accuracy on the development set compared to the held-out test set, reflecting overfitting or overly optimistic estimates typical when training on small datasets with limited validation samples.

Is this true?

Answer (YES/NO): NO